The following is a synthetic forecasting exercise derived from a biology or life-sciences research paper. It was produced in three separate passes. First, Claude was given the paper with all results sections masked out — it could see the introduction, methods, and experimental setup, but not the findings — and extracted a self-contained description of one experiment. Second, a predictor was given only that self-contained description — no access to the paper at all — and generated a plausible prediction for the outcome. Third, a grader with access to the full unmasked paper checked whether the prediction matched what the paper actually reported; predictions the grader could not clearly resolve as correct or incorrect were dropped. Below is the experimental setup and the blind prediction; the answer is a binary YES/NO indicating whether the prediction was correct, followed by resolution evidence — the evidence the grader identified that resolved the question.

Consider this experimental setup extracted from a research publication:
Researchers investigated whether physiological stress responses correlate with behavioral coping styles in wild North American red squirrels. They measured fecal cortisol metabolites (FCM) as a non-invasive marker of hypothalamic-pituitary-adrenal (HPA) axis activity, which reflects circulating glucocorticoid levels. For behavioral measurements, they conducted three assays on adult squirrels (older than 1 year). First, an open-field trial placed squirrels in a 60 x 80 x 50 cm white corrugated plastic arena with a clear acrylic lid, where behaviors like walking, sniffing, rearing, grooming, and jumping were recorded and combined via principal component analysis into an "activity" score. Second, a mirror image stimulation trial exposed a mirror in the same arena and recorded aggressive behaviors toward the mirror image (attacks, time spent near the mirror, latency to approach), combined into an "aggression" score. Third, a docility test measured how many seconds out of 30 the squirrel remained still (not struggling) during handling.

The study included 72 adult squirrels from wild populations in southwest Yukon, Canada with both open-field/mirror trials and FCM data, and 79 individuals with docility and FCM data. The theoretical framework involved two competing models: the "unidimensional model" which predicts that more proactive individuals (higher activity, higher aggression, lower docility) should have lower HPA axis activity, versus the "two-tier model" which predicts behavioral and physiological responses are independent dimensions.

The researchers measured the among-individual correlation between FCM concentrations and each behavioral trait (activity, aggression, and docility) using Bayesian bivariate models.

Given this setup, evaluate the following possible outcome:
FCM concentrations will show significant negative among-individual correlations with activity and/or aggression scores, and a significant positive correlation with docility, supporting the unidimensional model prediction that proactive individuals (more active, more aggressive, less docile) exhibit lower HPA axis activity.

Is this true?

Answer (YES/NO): NO